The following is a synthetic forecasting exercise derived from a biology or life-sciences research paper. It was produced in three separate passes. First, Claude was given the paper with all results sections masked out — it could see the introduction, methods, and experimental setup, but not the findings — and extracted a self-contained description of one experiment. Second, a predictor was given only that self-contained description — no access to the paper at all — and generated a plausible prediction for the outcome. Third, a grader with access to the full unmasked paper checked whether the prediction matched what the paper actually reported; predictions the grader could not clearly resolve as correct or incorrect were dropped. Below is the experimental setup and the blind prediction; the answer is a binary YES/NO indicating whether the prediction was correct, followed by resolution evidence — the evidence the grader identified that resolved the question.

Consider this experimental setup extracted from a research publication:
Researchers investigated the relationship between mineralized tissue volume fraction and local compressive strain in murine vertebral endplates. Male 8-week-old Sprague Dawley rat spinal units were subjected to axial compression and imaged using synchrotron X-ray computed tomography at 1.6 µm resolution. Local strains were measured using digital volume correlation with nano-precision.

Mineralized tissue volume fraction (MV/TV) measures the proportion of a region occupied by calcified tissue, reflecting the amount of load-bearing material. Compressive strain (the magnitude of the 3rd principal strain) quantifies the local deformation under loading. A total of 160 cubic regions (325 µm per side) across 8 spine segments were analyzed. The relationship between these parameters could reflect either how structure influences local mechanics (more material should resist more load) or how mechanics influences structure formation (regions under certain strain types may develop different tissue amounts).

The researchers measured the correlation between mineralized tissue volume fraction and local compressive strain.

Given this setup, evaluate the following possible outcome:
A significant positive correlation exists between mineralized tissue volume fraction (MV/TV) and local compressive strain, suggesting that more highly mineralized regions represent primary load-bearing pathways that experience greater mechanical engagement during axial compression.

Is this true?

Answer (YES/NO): NO